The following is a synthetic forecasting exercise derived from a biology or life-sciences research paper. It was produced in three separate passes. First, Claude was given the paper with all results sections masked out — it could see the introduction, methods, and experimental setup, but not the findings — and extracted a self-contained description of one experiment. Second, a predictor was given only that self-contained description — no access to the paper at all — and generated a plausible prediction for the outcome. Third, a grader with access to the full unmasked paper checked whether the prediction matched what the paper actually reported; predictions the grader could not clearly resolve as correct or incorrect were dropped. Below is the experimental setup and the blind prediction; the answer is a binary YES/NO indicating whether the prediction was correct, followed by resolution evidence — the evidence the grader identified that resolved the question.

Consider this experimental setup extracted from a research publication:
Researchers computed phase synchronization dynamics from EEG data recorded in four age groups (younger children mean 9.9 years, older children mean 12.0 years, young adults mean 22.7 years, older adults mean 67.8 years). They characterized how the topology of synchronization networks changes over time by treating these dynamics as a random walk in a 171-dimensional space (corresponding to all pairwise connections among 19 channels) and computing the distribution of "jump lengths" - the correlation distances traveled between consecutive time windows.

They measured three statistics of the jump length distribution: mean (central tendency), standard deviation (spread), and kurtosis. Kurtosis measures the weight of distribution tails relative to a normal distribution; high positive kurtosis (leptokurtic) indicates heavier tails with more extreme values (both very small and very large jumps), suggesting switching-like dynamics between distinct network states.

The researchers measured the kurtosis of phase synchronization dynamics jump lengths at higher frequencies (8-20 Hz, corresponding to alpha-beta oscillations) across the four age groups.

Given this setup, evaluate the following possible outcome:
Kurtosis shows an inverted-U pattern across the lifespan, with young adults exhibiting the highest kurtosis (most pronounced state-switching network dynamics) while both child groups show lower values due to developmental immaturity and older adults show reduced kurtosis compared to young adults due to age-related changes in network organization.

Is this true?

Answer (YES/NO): YES